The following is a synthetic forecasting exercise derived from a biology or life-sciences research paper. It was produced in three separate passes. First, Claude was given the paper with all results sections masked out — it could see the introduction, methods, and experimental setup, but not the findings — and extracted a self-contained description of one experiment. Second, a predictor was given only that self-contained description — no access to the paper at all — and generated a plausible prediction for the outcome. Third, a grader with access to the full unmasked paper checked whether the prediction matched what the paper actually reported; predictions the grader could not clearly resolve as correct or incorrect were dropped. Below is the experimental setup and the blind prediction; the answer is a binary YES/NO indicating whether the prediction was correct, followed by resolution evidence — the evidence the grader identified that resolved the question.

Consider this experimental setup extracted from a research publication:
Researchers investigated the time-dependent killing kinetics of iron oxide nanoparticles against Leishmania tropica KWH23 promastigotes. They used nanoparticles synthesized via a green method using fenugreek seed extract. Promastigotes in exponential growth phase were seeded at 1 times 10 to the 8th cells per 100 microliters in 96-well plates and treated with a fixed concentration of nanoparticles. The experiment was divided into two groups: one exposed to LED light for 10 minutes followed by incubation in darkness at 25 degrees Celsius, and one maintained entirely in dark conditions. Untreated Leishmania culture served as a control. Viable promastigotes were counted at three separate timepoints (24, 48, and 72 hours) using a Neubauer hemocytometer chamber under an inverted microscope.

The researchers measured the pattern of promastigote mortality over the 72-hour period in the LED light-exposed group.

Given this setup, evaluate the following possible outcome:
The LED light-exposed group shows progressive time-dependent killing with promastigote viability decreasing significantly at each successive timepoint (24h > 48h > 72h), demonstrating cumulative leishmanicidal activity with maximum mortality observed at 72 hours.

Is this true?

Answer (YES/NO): NO